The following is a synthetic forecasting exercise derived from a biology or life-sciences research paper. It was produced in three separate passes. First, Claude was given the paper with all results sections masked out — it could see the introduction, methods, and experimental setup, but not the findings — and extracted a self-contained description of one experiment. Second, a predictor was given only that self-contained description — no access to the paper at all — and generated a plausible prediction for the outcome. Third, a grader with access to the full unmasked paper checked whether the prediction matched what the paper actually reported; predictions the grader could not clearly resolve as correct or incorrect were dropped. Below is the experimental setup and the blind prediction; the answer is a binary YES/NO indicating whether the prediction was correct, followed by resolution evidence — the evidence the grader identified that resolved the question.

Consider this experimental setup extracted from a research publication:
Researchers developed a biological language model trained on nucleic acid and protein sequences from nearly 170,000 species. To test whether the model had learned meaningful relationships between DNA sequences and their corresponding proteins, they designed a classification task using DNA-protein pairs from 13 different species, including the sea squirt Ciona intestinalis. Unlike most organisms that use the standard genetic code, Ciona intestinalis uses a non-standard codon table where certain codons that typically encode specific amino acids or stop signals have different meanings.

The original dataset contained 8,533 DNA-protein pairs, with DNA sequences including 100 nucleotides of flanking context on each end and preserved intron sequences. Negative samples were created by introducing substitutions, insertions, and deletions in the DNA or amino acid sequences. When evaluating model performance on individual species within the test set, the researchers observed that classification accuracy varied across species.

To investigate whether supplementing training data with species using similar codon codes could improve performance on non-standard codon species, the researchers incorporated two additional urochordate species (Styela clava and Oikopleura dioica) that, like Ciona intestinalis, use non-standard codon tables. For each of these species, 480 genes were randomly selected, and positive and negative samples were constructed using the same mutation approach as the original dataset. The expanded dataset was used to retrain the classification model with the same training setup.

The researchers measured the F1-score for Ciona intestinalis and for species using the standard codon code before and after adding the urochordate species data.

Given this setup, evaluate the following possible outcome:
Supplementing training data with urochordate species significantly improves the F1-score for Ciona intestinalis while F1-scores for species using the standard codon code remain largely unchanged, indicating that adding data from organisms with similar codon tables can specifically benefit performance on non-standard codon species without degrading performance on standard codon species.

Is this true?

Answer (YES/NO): YES